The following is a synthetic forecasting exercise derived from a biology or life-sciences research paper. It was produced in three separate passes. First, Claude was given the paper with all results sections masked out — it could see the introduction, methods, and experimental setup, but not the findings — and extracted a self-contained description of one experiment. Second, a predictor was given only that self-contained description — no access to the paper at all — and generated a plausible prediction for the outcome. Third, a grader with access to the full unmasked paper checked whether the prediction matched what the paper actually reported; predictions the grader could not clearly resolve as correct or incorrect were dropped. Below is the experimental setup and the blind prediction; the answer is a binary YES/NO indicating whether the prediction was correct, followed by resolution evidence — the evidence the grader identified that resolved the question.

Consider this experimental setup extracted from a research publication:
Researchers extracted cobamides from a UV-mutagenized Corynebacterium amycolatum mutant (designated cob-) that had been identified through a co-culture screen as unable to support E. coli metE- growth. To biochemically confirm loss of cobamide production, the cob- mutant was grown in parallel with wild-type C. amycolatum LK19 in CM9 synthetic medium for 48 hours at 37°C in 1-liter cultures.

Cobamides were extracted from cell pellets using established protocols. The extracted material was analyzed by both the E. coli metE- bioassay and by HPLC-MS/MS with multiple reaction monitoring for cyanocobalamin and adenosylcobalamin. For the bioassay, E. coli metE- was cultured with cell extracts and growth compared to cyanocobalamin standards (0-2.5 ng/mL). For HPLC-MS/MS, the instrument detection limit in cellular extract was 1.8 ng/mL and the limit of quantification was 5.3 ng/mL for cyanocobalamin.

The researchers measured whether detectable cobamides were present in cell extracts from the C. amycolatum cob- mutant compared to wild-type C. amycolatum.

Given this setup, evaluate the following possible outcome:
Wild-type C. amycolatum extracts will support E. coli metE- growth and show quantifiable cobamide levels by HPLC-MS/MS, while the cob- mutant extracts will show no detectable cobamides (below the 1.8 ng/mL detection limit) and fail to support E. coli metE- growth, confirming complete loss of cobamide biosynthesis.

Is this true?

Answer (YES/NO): YES